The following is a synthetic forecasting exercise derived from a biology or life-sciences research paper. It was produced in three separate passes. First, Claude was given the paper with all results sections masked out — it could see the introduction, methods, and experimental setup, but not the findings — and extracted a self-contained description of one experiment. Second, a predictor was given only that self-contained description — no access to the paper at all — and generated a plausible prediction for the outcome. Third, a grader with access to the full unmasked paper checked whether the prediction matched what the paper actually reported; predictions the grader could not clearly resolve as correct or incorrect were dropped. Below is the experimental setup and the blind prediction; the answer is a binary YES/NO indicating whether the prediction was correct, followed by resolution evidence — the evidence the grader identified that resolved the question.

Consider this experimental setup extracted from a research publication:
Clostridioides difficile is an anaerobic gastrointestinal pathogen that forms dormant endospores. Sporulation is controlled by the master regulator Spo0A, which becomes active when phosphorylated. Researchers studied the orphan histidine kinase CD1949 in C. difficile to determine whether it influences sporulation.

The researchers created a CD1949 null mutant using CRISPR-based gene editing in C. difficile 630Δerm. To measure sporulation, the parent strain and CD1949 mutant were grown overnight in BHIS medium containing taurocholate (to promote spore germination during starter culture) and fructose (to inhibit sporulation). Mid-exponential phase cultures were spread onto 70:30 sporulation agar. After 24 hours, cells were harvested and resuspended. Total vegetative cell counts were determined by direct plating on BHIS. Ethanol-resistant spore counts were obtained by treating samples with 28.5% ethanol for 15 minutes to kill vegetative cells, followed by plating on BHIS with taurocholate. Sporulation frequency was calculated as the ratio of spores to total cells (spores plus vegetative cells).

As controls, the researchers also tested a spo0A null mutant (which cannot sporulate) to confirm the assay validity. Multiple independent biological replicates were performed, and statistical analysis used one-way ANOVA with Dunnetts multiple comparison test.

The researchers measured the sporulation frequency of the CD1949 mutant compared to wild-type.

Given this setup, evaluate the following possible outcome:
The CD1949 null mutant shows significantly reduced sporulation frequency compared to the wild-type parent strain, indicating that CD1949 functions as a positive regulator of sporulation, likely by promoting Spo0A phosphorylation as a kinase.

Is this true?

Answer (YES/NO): NO